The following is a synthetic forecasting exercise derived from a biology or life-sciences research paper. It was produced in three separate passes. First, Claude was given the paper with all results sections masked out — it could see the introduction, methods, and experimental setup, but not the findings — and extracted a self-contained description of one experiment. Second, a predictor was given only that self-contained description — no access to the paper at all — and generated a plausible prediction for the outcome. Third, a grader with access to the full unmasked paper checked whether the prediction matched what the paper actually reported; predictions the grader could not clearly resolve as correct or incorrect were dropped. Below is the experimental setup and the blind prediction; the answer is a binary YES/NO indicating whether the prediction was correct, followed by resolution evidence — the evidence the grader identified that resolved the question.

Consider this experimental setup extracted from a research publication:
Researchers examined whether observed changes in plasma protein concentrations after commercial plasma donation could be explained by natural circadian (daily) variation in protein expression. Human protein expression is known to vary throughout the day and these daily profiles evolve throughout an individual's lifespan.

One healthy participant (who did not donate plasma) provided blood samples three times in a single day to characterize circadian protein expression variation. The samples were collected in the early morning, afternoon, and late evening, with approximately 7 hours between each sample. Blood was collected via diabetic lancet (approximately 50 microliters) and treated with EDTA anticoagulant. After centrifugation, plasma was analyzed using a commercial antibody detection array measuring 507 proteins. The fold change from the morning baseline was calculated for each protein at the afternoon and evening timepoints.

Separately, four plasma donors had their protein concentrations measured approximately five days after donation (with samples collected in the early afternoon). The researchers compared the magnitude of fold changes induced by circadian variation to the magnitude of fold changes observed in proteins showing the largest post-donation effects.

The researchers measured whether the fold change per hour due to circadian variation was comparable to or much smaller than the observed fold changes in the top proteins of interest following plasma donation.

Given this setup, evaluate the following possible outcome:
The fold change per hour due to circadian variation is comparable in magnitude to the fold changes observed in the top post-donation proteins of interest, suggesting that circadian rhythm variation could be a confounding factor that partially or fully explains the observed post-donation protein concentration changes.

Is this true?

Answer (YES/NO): NO